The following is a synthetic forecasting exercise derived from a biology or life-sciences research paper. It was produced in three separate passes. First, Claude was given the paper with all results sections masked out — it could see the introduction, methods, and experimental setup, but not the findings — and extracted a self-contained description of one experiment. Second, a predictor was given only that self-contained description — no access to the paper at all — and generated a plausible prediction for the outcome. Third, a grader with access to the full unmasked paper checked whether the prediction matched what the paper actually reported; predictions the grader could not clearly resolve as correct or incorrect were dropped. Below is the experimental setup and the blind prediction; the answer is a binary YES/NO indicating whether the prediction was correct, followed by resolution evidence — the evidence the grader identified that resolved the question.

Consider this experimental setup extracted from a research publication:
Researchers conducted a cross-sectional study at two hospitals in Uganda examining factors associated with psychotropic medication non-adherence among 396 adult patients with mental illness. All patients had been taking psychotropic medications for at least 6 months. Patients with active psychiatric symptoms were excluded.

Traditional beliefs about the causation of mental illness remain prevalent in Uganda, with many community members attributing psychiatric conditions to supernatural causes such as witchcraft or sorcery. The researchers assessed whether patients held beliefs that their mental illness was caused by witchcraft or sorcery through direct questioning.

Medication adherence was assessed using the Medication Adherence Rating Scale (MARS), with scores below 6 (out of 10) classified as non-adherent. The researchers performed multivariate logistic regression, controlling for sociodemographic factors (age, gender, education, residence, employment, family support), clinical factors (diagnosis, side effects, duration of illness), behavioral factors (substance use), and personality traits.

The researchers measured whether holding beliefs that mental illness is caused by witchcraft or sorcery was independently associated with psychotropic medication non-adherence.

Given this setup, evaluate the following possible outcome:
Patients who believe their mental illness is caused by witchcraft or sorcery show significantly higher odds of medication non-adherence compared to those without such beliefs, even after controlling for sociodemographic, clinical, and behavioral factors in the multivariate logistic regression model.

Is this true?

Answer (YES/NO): YES